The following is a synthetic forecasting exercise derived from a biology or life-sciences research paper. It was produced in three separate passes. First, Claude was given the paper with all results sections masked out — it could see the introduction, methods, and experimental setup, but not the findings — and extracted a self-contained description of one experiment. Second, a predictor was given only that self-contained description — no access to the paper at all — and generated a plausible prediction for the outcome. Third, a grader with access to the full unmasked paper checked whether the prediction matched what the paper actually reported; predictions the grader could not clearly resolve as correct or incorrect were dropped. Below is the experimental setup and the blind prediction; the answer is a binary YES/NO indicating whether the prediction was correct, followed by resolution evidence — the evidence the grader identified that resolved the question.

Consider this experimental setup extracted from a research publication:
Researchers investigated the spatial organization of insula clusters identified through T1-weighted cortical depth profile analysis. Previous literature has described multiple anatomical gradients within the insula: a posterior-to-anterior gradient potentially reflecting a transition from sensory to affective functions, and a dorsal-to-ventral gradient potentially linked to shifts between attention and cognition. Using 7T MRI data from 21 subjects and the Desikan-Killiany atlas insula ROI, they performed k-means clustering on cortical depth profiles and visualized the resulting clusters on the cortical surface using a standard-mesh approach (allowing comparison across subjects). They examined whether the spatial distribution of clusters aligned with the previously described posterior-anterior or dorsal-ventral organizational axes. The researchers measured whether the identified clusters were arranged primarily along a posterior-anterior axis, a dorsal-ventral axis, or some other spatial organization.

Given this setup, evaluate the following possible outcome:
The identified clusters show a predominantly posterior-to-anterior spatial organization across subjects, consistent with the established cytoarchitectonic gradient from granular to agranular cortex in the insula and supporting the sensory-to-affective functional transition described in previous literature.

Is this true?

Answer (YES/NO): NO